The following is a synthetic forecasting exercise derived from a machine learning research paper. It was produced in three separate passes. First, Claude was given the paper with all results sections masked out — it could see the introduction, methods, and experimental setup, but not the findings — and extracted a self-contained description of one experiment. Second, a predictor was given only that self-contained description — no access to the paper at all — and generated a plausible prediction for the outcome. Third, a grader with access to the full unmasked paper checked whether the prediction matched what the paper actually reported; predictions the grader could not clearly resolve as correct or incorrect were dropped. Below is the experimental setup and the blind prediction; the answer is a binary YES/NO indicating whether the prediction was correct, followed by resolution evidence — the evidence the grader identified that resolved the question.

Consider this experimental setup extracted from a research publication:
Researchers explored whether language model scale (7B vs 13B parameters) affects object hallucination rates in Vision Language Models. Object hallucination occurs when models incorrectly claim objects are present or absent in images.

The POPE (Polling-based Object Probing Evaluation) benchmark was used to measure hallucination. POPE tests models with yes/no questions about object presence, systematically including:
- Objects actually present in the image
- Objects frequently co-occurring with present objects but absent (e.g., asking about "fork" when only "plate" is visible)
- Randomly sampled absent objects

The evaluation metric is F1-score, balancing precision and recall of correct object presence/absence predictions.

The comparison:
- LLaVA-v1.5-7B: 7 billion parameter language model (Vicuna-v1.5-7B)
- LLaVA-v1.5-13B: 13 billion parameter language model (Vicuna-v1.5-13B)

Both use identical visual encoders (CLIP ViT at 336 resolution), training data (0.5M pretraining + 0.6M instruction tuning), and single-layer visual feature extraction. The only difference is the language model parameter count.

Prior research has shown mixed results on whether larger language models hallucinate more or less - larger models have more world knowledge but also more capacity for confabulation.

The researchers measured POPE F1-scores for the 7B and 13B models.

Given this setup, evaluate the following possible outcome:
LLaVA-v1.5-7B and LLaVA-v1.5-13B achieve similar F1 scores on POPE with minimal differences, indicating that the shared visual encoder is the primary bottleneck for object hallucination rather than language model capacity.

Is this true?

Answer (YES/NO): NO